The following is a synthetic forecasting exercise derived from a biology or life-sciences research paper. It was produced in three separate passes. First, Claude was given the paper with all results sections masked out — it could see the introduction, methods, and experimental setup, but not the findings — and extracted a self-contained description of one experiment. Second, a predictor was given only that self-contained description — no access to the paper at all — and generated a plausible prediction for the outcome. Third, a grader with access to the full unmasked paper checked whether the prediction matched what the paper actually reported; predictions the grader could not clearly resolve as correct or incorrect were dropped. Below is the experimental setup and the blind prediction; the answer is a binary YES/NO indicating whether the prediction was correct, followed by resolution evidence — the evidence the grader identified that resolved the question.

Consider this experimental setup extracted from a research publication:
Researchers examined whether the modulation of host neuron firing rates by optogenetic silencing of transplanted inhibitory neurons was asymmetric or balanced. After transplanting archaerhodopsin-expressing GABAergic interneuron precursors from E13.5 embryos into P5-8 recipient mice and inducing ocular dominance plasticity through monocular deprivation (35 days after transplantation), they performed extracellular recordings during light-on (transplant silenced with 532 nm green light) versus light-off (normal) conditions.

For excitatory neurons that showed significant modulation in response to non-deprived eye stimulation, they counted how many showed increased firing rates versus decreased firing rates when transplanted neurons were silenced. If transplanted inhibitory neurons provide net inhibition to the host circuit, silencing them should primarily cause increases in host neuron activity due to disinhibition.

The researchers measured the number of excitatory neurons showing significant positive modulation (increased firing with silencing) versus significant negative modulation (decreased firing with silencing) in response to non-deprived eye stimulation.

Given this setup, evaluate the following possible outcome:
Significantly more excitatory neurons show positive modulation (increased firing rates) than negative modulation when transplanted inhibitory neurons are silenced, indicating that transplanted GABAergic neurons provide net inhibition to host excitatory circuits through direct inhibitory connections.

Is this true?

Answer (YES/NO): YES